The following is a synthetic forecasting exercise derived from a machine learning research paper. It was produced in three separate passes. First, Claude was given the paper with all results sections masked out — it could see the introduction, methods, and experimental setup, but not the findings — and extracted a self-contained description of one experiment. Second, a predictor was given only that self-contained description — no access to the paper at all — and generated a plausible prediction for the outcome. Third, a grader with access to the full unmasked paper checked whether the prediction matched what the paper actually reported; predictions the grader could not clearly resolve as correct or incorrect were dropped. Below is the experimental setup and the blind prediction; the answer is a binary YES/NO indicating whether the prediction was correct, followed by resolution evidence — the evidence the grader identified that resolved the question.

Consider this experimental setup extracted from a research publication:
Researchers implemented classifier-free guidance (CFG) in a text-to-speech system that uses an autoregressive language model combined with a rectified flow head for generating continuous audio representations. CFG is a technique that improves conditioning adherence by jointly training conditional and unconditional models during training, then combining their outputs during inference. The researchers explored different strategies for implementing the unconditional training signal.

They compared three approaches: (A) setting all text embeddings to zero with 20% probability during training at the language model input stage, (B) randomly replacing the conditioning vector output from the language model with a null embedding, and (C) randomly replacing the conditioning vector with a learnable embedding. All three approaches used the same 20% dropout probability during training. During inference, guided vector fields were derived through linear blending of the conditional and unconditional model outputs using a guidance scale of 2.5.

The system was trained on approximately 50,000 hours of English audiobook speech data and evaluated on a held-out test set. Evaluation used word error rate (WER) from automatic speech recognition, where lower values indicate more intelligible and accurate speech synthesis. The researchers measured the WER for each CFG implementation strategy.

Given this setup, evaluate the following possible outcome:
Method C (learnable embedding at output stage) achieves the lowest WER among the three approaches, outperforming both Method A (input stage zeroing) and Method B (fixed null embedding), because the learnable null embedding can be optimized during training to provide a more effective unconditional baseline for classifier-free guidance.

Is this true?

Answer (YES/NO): NO